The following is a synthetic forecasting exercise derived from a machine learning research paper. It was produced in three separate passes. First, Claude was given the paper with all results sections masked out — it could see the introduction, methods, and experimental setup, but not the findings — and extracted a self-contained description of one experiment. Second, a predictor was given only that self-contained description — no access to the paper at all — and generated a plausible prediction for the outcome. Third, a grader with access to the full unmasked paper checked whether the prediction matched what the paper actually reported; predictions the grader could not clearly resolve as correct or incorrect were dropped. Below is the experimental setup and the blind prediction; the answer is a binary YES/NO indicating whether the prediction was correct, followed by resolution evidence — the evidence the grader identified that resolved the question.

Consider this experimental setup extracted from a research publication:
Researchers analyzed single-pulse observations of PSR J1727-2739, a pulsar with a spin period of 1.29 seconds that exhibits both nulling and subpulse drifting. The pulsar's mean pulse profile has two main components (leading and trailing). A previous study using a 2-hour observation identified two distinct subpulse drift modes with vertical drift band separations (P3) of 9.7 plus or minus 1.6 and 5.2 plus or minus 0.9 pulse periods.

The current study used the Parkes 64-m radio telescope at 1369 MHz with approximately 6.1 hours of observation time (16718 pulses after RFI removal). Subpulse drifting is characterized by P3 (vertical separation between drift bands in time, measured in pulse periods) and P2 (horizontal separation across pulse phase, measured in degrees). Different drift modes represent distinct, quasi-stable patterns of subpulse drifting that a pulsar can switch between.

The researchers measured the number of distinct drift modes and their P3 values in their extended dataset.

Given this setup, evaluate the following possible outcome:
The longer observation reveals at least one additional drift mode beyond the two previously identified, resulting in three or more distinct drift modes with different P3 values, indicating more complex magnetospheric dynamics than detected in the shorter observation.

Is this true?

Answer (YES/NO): NO